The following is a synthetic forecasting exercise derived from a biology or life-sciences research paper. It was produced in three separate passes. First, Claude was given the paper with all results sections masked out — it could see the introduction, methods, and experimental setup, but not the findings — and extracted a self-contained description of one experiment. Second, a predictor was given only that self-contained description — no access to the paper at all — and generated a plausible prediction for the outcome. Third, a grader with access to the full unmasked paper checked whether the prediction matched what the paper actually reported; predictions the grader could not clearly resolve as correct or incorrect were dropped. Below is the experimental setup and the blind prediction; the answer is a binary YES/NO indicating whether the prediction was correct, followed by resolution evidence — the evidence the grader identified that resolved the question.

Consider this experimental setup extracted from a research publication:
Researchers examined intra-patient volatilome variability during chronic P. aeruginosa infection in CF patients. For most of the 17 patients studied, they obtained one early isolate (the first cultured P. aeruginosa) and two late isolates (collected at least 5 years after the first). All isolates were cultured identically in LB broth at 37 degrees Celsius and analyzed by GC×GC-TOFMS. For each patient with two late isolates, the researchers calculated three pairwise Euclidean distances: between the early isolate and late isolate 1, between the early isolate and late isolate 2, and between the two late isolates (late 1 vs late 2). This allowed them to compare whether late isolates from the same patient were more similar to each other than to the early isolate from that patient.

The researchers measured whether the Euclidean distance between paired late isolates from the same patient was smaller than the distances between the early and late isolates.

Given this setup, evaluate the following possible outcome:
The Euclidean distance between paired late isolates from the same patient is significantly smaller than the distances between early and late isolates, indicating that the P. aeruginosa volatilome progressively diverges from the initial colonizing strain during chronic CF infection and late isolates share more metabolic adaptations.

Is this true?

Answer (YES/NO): NO